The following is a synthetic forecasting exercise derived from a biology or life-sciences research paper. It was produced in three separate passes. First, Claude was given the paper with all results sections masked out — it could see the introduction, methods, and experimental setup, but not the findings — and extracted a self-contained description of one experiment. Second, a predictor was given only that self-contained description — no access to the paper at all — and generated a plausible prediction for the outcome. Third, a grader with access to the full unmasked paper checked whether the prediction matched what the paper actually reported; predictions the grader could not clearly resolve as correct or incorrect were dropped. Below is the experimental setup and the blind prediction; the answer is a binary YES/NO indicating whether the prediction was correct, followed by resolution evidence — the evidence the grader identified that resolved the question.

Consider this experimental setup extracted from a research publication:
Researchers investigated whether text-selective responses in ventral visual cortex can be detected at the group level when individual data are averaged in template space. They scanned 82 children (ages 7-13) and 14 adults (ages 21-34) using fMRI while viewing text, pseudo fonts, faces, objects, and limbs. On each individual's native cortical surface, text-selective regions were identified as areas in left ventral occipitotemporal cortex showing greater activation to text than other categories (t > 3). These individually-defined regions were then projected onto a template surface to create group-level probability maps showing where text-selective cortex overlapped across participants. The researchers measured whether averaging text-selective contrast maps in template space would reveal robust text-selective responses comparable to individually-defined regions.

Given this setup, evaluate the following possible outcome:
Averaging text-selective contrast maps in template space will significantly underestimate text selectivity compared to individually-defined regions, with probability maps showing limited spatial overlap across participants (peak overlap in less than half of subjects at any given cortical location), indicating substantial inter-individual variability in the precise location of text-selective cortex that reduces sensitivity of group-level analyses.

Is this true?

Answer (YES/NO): NO